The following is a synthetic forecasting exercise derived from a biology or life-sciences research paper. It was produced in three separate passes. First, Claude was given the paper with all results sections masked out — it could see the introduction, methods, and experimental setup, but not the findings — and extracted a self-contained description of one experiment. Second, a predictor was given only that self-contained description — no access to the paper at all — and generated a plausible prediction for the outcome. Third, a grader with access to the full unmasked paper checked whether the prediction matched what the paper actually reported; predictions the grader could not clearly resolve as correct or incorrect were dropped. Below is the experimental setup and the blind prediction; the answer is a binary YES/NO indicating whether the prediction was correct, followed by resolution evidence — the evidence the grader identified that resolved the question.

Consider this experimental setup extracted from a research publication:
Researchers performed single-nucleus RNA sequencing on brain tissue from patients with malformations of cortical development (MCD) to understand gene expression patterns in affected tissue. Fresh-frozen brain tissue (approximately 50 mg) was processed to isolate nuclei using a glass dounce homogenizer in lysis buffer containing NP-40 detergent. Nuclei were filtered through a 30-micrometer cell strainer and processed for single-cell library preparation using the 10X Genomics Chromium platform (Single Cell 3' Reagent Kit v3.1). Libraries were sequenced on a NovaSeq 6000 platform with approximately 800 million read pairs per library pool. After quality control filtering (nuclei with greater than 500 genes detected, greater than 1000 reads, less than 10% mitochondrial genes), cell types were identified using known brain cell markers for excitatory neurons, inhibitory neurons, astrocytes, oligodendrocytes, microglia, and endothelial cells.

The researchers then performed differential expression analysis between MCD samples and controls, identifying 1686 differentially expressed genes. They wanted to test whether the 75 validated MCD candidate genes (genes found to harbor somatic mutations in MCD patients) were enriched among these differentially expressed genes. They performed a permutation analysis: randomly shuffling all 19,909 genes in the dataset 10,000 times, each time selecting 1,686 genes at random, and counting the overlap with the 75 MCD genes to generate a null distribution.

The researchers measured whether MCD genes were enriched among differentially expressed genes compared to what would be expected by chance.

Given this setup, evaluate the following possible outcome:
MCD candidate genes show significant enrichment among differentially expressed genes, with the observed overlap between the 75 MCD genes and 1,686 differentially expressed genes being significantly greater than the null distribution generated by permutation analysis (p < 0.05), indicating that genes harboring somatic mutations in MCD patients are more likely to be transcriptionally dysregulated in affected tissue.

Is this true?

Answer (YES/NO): YES